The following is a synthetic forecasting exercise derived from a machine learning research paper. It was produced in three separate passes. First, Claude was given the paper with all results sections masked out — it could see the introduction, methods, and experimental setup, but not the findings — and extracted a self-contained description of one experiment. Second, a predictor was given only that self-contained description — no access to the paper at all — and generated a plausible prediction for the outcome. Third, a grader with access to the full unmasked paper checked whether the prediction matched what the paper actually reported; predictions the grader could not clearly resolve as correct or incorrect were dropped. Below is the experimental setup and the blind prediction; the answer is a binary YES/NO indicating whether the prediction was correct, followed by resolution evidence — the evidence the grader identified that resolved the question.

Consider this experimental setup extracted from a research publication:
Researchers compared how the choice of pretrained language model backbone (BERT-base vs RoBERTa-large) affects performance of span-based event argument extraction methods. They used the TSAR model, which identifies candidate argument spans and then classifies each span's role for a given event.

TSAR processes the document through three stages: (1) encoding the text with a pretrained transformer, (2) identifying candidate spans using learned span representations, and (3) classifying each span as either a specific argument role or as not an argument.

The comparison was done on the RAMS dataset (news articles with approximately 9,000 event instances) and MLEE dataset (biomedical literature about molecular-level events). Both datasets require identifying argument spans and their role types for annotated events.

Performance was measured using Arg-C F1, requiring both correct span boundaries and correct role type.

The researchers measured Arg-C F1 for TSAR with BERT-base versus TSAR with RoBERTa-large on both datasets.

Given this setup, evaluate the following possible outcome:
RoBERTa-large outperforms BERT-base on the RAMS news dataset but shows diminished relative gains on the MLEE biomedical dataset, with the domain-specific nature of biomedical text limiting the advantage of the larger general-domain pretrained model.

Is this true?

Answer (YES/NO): YES